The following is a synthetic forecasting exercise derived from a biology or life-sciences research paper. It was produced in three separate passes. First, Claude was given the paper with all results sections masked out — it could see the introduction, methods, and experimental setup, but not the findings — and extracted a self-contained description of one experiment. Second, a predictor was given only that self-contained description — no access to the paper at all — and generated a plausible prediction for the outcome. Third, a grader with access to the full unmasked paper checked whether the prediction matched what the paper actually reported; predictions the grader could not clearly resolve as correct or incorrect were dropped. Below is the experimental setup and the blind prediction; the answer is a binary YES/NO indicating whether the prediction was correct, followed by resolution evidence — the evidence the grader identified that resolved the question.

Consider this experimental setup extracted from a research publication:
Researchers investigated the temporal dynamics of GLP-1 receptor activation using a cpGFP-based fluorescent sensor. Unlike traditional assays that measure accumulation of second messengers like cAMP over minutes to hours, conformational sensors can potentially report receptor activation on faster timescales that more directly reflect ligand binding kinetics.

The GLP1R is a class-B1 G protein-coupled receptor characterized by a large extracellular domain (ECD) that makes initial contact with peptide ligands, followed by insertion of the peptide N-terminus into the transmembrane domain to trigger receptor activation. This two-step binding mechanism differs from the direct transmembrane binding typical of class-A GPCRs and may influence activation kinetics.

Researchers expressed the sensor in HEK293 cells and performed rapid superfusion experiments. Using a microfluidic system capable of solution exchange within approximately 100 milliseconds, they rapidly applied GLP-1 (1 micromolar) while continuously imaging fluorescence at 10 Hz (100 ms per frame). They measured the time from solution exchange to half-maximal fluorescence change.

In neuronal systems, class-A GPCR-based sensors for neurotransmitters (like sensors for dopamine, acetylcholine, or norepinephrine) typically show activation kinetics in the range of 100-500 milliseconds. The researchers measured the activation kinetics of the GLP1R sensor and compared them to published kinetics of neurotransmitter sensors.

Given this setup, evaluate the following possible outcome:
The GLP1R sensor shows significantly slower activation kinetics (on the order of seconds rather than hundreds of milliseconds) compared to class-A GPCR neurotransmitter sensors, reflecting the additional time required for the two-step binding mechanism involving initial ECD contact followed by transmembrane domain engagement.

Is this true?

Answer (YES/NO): YES